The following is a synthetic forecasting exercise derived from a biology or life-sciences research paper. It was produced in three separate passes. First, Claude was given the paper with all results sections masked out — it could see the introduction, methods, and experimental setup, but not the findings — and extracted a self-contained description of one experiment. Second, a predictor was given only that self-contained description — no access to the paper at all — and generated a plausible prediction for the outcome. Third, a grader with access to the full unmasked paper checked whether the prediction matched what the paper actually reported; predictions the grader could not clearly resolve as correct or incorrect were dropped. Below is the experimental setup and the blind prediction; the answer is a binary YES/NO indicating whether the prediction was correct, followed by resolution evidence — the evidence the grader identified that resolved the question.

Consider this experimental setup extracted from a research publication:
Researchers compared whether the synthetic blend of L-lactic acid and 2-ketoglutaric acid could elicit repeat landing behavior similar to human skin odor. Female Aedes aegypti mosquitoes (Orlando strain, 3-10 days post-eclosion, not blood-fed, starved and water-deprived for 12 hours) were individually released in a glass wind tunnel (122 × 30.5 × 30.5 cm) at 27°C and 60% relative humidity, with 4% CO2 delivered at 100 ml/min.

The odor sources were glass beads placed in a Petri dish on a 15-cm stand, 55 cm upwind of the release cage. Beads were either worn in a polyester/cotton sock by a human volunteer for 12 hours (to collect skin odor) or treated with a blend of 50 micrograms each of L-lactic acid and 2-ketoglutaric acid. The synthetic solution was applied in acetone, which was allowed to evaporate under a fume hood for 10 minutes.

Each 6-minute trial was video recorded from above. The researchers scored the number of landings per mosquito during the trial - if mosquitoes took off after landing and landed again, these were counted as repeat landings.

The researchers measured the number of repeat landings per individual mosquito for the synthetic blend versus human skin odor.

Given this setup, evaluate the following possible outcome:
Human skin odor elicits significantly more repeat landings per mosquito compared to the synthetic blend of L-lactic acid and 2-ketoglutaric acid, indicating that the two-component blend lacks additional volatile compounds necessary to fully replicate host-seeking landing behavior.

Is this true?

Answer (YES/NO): NO